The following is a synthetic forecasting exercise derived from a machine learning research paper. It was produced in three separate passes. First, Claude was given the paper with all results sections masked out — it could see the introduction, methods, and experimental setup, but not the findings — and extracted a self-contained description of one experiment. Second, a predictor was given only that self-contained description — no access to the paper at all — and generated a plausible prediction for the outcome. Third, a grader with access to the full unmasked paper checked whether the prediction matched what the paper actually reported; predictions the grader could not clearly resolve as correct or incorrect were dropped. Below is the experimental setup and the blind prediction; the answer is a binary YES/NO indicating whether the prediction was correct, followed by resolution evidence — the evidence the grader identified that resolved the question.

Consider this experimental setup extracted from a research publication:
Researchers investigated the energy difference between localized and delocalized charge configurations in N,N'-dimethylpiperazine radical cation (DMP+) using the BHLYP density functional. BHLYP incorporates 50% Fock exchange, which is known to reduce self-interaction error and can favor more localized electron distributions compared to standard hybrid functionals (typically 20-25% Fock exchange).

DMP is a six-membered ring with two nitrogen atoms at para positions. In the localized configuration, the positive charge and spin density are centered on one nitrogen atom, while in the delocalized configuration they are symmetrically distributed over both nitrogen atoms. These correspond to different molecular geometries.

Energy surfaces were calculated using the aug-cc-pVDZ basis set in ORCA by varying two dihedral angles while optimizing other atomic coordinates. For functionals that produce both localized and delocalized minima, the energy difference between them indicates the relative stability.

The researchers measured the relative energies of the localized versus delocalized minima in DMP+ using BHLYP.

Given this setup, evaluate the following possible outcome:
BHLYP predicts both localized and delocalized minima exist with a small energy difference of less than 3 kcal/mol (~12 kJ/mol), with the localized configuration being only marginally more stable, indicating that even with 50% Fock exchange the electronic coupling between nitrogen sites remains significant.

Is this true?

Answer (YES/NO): NO